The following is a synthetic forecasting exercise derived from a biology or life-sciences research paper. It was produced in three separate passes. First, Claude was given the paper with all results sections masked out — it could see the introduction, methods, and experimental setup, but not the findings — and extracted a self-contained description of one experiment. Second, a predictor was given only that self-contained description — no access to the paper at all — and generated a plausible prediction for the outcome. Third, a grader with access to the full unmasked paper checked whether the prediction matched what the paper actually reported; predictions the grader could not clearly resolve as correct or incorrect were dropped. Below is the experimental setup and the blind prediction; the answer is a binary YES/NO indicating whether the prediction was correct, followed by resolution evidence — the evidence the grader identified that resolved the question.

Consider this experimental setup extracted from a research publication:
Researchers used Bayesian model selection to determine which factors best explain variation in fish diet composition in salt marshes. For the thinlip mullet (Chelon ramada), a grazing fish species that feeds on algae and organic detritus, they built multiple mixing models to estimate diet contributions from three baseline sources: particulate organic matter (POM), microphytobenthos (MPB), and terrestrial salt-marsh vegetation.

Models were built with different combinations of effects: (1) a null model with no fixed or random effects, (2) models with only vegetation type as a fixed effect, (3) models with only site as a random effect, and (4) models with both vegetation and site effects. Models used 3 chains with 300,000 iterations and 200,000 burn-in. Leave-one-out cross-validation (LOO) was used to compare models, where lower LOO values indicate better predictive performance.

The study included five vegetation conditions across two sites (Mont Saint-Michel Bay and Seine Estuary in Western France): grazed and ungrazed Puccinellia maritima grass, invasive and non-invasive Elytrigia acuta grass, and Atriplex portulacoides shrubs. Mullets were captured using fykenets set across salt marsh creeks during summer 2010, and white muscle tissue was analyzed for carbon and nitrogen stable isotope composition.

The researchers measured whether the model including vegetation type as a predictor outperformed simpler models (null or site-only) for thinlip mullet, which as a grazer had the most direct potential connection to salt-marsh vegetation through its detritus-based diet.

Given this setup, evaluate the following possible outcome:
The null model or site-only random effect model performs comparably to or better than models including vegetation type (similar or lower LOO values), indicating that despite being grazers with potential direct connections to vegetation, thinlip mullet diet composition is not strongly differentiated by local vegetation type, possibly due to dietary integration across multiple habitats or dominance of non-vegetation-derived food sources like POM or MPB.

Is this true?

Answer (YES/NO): NO